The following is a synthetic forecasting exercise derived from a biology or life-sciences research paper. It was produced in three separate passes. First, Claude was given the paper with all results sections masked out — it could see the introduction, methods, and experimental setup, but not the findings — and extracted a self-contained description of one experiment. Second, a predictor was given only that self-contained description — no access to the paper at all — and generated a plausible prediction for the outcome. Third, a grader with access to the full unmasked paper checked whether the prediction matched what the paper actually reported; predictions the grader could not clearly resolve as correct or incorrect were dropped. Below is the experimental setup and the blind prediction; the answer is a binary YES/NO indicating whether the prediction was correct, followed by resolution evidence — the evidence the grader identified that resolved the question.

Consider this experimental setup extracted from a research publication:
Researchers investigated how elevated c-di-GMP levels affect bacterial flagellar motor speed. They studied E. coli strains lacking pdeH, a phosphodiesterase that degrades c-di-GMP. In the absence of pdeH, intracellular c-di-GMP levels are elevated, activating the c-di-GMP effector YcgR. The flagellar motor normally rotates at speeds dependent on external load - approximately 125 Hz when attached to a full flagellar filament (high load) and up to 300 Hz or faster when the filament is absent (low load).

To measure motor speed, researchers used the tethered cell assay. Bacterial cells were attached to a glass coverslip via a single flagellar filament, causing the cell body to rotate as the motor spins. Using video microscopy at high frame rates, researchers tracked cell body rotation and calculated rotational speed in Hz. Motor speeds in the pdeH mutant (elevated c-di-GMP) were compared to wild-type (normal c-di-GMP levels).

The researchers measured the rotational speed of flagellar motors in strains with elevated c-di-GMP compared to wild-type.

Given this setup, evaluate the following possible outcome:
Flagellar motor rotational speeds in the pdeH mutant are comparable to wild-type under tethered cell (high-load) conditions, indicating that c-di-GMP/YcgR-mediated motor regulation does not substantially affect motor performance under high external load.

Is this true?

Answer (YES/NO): NO